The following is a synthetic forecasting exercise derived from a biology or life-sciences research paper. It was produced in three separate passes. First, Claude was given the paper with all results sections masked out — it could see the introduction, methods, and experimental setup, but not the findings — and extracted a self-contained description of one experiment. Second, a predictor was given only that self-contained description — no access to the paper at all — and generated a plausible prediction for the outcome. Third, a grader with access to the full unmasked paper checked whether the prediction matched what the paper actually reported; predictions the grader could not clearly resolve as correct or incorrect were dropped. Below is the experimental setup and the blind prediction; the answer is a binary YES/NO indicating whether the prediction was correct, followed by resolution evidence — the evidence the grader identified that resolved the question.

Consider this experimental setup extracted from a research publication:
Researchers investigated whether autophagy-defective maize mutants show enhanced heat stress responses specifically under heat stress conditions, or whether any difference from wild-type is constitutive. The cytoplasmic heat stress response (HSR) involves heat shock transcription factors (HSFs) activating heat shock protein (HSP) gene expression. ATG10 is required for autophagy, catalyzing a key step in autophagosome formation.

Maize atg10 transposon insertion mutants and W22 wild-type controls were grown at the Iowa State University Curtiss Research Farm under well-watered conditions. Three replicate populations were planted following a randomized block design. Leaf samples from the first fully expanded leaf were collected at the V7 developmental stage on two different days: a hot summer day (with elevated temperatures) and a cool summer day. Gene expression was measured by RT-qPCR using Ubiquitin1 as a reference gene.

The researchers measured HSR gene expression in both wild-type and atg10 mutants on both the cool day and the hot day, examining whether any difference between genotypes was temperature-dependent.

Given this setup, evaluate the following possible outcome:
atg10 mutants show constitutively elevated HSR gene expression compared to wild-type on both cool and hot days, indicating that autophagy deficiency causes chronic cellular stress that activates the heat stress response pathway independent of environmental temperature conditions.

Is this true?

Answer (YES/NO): NO